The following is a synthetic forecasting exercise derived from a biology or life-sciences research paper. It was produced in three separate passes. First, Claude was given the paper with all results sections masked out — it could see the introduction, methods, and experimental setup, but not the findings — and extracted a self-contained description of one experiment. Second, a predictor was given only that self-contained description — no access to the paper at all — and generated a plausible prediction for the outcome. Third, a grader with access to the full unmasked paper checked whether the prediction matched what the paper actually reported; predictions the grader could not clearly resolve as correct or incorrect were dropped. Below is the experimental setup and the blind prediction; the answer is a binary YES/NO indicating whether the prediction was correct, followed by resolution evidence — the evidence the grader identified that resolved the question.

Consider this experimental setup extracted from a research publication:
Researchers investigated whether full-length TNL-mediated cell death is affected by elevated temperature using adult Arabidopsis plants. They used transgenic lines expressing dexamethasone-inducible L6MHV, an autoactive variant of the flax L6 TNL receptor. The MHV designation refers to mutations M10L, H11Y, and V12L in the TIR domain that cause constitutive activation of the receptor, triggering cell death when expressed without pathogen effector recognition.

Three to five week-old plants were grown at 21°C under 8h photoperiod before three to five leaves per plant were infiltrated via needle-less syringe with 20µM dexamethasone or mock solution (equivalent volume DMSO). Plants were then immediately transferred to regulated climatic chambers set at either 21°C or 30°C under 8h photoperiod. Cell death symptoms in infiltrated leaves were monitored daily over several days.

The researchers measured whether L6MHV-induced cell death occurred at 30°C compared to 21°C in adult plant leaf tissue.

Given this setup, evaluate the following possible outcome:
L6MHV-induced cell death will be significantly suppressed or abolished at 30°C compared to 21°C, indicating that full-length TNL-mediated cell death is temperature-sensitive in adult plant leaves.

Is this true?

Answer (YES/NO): YES